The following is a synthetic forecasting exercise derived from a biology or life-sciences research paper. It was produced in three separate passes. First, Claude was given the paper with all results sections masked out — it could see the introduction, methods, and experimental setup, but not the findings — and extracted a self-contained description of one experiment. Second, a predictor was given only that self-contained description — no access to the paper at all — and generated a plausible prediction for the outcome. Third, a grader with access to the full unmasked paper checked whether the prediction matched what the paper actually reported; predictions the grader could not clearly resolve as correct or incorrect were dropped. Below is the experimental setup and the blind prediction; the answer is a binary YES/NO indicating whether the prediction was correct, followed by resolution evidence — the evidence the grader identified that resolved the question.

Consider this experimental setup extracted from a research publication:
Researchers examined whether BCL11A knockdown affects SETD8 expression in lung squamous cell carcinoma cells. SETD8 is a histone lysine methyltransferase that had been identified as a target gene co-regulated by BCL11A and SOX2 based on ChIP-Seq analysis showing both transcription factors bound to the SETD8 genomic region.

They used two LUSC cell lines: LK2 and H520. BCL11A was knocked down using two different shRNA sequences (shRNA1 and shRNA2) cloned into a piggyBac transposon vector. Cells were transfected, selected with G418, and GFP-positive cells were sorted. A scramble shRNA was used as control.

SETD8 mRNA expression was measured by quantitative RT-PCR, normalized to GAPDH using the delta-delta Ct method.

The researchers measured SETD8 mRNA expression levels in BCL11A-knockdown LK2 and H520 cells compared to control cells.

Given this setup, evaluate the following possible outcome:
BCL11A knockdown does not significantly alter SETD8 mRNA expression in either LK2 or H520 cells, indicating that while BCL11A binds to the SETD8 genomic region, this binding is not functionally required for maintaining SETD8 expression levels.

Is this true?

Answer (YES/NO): NO